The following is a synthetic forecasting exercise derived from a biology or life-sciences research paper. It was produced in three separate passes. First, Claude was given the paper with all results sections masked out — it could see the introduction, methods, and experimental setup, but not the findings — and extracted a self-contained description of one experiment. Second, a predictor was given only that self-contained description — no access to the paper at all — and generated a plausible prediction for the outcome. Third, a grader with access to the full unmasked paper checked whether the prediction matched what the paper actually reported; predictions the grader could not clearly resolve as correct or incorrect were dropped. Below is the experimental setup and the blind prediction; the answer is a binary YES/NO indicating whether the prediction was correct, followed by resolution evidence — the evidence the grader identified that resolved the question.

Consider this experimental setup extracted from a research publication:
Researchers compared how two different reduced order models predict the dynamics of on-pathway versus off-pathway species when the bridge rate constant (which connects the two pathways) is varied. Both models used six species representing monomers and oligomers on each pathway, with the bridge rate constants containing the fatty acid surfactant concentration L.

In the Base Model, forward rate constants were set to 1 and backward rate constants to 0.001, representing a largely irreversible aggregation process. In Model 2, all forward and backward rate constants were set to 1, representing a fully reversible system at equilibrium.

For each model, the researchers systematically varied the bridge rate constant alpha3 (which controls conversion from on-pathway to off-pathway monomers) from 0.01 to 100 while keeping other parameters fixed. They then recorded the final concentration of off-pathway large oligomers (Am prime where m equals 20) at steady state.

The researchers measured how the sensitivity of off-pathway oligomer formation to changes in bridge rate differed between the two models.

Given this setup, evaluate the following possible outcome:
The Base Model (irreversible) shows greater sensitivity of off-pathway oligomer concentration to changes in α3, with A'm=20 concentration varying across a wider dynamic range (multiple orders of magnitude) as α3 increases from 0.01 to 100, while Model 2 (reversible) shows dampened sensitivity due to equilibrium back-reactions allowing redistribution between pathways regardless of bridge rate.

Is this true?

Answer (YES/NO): NO